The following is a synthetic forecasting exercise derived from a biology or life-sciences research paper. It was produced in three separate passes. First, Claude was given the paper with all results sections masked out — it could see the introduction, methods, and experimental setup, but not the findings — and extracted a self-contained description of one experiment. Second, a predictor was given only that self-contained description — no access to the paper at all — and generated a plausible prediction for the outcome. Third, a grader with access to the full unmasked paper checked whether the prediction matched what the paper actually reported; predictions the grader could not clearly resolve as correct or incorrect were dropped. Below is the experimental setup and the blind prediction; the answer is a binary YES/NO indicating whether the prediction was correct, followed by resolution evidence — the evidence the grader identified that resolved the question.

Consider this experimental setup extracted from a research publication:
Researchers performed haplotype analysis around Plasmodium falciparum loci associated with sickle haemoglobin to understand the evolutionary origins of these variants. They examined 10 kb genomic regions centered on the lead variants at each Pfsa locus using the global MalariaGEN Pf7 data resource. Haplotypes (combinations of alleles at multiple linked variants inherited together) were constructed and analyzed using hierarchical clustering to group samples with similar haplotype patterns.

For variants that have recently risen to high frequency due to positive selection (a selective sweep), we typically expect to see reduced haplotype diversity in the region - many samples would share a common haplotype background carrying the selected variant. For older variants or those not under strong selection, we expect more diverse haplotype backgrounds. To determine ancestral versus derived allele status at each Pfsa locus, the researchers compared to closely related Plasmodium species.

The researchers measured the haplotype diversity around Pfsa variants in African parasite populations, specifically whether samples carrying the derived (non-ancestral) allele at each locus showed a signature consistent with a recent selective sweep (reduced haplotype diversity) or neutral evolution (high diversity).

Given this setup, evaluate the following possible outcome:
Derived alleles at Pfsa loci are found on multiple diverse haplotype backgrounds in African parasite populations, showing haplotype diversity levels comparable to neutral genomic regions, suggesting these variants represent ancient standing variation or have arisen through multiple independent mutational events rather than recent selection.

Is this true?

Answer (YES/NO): NO